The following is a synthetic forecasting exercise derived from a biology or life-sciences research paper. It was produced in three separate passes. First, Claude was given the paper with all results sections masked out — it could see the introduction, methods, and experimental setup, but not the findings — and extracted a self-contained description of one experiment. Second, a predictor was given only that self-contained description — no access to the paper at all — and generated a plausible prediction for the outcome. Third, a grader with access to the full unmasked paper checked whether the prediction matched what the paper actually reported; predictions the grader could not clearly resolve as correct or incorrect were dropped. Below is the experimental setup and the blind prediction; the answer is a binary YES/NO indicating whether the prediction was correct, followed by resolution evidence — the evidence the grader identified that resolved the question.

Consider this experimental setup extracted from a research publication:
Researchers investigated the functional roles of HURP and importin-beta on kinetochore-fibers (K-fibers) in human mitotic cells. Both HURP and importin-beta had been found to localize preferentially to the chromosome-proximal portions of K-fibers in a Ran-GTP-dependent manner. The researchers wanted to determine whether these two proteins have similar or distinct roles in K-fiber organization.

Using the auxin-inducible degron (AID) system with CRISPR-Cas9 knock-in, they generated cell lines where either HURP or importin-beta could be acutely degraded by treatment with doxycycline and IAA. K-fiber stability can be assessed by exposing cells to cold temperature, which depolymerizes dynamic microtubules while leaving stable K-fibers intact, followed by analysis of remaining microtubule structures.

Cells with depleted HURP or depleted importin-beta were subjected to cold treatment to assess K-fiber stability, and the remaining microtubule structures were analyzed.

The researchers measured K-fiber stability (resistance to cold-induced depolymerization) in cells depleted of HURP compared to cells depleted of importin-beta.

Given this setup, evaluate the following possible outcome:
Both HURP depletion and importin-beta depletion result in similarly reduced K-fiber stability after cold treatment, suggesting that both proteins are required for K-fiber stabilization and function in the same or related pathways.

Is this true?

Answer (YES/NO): NO